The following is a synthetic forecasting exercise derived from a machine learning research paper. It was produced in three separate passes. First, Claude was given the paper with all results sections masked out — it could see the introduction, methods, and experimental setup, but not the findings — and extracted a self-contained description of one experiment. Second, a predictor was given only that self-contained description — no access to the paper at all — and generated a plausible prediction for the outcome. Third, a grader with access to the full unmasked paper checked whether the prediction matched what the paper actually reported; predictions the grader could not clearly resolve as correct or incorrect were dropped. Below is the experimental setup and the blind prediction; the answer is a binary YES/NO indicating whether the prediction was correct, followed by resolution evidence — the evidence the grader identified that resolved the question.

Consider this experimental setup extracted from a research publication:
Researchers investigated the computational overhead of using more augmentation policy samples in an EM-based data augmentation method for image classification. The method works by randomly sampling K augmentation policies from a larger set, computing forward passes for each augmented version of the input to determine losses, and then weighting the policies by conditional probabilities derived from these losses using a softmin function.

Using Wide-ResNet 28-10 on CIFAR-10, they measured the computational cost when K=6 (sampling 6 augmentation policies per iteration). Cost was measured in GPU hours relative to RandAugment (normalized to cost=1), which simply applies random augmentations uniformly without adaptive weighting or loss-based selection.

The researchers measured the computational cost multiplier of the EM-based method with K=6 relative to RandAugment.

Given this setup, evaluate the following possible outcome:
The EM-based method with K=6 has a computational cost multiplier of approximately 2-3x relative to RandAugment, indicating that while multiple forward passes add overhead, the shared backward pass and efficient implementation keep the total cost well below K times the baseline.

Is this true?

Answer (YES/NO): NO